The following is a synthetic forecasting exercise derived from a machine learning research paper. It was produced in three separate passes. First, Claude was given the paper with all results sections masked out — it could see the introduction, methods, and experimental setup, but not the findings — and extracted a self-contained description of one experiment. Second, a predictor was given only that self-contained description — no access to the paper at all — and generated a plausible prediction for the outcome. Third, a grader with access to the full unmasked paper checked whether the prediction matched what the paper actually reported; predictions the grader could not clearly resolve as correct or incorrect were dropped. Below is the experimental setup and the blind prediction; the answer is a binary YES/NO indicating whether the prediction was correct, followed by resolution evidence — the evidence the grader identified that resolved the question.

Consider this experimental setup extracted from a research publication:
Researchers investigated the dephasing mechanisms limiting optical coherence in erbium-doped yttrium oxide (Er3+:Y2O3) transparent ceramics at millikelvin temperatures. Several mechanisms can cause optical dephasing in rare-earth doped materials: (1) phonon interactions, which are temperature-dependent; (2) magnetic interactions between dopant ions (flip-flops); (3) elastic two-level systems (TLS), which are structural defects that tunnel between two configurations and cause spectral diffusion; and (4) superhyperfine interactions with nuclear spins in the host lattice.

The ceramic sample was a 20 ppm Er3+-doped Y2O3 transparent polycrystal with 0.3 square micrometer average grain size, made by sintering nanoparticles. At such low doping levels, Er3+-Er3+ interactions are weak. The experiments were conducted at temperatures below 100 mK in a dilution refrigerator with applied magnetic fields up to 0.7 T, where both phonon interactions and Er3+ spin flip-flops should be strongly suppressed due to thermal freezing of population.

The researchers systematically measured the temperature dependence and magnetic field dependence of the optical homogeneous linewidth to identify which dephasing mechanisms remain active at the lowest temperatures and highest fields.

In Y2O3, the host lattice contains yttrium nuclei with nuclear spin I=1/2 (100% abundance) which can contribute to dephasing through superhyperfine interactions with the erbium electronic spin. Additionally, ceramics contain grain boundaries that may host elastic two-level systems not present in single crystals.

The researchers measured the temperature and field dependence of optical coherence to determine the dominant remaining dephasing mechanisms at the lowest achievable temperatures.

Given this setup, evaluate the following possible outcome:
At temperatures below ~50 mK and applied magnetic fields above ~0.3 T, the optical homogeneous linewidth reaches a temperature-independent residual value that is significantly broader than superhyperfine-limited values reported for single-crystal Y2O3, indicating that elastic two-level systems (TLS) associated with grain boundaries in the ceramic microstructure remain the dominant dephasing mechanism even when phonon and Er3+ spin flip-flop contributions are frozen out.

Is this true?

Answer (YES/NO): NO